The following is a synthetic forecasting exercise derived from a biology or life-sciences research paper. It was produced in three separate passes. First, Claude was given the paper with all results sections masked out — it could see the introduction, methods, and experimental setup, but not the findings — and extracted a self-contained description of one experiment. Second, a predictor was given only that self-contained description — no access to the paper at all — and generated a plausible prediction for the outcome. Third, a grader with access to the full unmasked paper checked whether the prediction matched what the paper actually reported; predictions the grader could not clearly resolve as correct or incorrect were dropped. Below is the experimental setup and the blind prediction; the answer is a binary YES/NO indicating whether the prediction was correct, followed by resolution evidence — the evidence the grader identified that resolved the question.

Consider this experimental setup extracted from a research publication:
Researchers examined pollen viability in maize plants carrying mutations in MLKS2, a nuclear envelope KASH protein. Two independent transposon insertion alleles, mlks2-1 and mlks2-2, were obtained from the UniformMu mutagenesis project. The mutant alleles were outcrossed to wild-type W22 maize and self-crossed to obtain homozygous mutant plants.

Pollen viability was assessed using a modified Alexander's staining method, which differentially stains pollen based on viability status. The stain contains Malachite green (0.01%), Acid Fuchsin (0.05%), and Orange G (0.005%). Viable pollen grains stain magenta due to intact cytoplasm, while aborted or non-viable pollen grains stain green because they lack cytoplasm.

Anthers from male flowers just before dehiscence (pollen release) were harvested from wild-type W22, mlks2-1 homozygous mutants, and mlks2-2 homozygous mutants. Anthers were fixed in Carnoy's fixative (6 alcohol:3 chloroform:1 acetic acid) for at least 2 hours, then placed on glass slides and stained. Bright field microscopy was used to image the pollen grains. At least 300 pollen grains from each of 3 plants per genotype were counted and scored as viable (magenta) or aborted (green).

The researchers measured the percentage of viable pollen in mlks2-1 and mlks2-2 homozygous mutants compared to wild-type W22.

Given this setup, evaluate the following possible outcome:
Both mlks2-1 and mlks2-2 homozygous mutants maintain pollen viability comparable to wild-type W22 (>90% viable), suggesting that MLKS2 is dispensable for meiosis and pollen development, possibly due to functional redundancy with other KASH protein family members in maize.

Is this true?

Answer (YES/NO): NO